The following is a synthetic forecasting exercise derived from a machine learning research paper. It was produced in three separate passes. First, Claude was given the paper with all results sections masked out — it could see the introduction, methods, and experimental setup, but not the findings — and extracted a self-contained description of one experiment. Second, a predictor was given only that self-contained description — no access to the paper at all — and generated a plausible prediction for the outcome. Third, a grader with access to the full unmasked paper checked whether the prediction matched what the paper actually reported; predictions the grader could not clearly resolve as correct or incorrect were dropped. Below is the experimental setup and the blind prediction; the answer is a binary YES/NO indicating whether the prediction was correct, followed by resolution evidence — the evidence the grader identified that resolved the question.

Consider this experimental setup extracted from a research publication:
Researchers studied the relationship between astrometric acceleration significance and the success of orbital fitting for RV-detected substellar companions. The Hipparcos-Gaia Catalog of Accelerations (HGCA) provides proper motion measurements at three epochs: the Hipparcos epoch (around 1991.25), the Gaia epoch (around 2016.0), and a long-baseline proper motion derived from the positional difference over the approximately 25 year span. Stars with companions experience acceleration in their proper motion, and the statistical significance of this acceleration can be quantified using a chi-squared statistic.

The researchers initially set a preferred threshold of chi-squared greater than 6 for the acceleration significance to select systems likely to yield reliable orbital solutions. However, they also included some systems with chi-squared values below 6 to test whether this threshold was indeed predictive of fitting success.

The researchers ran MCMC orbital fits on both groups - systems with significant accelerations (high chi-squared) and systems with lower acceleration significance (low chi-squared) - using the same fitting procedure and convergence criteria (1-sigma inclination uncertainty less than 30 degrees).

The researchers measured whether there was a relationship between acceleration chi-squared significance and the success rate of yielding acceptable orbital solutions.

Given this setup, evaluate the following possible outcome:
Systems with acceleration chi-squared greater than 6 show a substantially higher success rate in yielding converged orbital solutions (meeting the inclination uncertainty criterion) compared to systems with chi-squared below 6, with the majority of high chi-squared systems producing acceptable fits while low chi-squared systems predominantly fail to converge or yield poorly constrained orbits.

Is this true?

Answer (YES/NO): YES